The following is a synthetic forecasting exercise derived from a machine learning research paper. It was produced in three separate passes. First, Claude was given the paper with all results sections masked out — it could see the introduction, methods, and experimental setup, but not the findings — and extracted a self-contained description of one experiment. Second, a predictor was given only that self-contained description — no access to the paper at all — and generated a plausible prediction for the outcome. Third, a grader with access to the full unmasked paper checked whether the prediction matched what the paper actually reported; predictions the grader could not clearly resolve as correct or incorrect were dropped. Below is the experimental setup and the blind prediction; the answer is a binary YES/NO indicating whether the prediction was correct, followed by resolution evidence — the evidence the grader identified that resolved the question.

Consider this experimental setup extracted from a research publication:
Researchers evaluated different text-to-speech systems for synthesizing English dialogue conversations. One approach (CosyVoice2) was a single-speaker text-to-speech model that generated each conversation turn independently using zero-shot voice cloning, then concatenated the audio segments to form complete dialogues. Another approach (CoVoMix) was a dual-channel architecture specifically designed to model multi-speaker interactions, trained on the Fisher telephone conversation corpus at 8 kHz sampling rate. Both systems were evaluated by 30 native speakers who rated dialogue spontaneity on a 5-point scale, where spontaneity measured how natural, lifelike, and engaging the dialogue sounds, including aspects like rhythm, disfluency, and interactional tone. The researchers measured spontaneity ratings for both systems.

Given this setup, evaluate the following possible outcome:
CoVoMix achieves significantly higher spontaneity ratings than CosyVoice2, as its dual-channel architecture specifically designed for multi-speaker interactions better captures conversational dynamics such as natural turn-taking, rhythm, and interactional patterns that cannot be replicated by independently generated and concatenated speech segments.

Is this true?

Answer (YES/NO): NO